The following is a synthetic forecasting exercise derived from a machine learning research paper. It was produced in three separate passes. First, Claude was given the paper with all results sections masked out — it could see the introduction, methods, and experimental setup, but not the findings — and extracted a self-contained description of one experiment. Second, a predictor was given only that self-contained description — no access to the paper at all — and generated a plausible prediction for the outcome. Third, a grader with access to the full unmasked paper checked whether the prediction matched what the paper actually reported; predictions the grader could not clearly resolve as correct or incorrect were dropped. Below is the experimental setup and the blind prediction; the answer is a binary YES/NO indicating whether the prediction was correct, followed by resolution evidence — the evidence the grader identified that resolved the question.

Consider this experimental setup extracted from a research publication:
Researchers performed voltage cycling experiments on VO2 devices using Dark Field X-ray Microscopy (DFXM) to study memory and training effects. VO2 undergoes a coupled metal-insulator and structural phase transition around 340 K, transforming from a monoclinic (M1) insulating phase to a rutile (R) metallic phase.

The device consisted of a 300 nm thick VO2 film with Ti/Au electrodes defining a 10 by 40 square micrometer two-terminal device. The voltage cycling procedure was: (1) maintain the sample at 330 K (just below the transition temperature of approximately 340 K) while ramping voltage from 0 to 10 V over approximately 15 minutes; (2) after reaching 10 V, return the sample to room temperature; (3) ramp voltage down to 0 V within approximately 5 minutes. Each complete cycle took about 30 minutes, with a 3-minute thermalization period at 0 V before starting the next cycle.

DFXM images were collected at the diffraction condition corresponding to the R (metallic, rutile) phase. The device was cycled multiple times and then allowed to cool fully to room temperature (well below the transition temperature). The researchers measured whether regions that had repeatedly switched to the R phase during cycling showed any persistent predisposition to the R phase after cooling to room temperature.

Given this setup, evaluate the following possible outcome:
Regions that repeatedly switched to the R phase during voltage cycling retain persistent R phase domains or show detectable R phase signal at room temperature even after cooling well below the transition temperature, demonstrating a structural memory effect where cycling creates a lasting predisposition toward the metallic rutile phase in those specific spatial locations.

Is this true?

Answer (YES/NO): YES